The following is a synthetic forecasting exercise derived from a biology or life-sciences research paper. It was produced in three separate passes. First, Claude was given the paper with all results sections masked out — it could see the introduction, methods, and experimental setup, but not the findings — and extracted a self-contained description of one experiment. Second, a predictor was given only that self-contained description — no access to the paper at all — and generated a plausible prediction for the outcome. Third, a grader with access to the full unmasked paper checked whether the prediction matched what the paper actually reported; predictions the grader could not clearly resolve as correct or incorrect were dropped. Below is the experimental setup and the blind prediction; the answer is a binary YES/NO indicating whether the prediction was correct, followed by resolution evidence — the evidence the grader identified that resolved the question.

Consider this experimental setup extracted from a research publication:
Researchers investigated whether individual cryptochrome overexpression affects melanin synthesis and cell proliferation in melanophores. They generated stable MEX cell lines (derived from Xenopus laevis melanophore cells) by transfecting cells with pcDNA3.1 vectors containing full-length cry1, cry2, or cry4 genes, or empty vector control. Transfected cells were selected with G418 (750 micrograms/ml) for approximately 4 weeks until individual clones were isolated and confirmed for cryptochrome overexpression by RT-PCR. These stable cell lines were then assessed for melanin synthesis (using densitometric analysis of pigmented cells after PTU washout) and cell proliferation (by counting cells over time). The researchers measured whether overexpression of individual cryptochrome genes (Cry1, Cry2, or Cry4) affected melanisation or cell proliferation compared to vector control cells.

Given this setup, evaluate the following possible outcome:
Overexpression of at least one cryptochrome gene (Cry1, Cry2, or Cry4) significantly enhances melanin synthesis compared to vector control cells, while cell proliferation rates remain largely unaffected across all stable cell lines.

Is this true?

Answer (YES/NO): NO